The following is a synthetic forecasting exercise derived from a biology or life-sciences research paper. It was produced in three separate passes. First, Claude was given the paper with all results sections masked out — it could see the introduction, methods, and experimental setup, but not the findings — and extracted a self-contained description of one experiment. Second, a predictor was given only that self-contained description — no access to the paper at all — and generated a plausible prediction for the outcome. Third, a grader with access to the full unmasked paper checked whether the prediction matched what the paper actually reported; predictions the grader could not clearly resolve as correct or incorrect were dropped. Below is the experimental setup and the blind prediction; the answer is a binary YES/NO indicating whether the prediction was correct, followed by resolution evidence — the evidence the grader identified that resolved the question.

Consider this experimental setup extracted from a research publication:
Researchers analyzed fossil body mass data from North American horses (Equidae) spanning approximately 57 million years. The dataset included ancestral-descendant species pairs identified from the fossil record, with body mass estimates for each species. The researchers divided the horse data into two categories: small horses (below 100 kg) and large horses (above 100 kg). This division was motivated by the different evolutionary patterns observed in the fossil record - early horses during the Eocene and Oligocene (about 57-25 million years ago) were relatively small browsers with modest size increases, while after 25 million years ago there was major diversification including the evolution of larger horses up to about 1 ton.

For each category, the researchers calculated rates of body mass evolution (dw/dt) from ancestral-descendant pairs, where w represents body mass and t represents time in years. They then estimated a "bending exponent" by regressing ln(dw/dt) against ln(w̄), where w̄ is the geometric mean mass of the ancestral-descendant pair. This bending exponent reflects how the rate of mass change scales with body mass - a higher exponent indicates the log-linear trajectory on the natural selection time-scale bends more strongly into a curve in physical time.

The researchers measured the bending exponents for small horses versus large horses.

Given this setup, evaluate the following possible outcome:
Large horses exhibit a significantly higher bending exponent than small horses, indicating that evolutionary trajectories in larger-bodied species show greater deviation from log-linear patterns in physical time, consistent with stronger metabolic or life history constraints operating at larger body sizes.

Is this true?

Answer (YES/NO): NO